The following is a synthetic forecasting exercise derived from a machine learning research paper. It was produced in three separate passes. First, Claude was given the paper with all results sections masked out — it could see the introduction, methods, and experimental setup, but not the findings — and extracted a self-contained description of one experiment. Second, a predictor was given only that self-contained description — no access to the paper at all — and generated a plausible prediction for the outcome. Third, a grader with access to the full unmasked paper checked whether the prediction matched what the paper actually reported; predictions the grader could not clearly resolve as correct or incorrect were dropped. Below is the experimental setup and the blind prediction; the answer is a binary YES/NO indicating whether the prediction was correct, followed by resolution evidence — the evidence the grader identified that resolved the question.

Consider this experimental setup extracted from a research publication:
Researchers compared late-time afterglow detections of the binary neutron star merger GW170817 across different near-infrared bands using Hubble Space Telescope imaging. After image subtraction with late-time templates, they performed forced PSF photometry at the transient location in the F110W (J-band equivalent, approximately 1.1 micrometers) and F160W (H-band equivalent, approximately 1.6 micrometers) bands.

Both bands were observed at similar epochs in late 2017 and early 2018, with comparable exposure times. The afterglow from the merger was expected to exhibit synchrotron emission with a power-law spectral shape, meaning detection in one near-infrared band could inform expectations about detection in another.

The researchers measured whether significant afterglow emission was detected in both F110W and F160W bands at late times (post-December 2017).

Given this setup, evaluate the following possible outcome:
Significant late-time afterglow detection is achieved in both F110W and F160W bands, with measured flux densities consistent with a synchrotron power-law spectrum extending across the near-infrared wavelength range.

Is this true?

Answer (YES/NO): YES